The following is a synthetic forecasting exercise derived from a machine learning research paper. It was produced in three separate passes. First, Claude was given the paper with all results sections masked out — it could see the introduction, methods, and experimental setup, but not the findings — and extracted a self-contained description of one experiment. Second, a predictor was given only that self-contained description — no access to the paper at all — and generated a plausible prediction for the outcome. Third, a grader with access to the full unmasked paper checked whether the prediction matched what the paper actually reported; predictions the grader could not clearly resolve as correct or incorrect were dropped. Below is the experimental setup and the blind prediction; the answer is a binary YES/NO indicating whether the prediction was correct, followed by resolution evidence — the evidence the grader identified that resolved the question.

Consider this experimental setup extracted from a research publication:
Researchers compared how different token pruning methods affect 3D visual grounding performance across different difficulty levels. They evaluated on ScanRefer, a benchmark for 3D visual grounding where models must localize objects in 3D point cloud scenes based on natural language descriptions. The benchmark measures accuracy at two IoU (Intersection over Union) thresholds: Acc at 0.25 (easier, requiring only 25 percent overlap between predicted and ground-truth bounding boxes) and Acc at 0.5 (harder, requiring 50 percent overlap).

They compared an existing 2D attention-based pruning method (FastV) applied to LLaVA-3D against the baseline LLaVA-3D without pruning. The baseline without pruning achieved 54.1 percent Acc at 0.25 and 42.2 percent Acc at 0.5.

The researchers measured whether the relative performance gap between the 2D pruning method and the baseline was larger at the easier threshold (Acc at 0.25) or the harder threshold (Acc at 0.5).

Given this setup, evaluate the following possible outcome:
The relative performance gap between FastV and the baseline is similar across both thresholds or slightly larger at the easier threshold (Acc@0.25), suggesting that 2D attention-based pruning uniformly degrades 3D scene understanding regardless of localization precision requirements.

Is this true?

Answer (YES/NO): NO